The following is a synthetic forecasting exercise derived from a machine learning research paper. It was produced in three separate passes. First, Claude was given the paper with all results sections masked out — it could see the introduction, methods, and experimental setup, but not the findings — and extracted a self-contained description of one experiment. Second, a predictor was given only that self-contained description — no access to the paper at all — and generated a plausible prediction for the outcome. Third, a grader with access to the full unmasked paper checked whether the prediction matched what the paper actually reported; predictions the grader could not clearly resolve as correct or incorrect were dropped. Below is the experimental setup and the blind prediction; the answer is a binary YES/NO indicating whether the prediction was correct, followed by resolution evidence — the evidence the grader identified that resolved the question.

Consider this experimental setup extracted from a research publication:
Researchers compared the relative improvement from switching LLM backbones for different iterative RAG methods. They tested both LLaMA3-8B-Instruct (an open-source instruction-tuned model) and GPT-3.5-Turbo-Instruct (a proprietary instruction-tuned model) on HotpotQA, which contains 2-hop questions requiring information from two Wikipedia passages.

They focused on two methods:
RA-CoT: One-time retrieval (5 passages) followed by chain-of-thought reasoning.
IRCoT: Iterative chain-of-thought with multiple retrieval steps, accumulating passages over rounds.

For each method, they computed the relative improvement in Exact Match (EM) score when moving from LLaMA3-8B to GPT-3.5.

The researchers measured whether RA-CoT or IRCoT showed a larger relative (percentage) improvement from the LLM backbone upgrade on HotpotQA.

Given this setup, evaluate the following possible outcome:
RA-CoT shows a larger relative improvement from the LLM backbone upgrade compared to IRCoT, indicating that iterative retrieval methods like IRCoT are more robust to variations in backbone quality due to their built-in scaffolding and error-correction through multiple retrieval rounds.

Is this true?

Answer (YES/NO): YES